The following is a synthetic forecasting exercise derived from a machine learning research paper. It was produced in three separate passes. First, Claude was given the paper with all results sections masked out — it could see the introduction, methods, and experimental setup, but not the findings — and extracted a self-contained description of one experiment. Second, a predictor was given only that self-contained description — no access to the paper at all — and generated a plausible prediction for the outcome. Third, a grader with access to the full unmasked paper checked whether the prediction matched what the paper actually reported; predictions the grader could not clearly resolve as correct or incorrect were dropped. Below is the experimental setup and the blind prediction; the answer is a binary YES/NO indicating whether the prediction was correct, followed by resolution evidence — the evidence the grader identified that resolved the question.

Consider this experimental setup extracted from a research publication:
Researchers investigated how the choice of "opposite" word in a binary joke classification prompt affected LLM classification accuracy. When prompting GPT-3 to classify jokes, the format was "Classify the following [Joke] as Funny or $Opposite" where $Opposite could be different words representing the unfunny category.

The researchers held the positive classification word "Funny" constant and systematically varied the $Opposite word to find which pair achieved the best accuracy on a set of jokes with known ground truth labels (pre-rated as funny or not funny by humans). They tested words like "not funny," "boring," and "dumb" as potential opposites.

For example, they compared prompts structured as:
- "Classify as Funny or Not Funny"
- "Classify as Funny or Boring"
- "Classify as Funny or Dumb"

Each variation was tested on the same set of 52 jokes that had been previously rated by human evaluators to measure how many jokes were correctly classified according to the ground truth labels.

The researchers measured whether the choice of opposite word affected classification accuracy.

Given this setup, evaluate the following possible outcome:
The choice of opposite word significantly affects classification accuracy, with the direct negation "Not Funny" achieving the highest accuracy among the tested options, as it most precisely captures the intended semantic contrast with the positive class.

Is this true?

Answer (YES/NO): NO